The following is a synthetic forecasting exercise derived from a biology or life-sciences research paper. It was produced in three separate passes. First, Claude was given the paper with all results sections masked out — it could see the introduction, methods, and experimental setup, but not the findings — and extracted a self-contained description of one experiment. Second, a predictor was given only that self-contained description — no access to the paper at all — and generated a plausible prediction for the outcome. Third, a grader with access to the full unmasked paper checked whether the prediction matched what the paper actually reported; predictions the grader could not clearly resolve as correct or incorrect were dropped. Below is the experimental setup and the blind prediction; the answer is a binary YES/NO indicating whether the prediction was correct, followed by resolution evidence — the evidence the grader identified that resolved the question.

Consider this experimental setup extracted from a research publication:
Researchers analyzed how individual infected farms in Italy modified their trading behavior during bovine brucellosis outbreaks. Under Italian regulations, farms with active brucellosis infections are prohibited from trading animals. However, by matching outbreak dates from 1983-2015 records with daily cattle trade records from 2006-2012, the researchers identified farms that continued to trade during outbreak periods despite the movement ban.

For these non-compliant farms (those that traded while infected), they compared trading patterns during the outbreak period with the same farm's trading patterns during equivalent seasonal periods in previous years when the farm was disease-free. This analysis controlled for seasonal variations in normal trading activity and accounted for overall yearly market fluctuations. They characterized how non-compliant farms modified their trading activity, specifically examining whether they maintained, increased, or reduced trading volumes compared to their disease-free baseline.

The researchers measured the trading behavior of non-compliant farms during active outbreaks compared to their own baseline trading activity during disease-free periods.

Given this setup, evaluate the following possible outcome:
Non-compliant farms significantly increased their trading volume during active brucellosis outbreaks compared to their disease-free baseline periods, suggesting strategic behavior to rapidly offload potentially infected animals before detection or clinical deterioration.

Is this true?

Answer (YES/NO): NO